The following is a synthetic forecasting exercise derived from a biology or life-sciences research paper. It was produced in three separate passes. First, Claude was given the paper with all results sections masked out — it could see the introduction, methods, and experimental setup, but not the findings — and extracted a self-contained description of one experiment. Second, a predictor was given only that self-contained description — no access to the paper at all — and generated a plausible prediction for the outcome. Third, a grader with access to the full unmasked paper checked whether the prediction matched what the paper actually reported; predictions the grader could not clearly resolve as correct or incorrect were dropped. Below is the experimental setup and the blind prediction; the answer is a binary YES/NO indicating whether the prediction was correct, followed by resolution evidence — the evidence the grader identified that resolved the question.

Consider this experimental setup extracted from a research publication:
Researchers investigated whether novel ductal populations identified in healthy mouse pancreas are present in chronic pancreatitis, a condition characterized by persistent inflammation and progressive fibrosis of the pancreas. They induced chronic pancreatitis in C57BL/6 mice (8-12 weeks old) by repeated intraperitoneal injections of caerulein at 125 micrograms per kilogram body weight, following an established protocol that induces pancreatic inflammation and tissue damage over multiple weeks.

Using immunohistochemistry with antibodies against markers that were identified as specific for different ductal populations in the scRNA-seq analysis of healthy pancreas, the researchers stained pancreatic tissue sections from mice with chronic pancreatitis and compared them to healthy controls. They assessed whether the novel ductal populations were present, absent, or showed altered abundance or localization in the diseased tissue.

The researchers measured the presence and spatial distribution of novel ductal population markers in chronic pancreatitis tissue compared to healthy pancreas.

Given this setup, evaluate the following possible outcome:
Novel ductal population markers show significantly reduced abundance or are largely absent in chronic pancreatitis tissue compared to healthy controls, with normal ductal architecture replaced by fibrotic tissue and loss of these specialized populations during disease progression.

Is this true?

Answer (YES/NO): NO